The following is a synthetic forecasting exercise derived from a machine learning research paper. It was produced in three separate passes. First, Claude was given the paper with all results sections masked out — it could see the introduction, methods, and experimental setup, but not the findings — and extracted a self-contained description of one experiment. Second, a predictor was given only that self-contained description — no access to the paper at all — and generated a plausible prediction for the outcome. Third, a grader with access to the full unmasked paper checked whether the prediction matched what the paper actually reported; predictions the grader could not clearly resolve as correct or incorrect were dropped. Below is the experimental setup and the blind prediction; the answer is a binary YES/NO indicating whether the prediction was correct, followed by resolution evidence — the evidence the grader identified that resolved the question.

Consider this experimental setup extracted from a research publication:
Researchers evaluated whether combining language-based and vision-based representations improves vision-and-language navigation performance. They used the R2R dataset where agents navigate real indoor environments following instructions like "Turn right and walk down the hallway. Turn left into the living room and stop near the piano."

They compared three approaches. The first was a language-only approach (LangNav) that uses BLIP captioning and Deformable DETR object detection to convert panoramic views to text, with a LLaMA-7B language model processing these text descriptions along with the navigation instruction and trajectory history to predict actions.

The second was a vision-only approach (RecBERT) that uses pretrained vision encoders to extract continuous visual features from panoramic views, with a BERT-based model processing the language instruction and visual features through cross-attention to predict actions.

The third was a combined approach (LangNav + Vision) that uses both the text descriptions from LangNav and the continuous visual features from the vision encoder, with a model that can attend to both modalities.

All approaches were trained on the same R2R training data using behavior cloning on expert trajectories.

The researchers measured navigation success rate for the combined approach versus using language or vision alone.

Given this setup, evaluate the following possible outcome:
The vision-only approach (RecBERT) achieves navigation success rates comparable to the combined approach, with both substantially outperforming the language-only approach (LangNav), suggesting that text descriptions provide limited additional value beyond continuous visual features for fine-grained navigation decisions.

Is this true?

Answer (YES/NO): NO